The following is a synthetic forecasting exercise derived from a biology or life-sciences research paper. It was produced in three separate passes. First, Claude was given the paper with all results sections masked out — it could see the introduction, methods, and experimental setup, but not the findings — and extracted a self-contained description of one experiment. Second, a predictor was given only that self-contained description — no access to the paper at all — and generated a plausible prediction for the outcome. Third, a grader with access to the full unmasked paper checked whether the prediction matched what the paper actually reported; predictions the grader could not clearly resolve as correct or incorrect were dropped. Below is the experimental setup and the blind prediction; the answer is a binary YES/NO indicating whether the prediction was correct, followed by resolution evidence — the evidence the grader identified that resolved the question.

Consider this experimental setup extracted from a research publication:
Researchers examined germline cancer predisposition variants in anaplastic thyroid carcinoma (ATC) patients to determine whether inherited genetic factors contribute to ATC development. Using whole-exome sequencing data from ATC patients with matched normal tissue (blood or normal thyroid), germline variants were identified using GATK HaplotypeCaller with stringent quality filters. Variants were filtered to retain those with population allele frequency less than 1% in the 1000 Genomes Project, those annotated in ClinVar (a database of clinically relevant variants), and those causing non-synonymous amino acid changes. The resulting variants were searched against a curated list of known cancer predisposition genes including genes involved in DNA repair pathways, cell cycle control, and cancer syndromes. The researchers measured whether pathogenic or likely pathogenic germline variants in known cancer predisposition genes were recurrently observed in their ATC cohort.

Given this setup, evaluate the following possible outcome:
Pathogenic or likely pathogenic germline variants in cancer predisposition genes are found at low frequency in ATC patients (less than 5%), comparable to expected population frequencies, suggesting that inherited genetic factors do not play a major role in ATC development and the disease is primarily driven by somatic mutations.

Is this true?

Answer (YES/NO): NO